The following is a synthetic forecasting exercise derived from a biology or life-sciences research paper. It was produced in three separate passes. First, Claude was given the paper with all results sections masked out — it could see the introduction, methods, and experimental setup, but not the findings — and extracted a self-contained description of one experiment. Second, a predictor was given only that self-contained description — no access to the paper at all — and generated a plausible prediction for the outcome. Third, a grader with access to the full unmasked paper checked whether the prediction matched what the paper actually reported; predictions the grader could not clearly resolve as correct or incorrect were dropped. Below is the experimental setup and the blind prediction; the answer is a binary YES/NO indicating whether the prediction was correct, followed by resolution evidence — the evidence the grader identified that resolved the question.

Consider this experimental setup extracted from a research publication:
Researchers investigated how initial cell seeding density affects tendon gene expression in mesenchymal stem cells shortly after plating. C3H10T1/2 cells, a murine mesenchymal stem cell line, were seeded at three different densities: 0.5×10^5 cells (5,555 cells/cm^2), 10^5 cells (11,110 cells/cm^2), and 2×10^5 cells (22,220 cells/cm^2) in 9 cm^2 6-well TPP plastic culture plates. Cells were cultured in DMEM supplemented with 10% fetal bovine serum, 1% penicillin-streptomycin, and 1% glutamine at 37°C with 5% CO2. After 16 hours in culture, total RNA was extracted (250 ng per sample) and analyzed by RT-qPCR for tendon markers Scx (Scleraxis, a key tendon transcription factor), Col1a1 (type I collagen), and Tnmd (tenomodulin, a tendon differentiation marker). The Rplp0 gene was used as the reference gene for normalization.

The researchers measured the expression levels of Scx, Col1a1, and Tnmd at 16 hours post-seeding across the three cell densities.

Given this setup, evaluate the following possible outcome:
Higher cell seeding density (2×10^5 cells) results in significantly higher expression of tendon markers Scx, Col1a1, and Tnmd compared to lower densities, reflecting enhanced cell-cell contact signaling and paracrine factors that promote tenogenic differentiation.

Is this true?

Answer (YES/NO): NO